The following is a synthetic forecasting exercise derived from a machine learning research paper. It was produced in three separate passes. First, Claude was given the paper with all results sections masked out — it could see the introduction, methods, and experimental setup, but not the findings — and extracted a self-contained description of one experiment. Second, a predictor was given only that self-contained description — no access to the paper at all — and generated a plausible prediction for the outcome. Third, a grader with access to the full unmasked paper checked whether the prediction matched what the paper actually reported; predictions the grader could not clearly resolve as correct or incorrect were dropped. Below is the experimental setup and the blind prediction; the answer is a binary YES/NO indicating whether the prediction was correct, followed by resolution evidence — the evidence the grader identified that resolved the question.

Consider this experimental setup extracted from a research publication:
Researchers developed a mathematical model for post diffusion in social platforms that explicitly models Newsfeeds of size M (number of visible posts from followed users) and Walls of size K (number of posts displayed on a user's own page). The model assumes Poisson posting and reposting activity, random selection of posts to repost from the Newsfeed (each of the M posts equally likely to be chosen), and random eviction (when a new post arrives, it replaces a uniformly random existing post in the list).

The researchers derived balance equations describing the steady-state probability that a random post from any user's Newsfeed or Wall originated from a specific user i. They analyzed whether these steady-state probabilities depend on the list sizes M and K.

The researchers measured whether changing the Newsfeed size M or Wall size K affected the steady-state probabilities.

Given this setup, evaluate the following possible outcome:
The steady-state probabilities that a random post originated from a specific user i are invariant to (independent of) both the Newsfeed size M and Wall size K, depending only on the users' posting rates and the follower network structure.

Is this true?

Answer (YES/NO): YES